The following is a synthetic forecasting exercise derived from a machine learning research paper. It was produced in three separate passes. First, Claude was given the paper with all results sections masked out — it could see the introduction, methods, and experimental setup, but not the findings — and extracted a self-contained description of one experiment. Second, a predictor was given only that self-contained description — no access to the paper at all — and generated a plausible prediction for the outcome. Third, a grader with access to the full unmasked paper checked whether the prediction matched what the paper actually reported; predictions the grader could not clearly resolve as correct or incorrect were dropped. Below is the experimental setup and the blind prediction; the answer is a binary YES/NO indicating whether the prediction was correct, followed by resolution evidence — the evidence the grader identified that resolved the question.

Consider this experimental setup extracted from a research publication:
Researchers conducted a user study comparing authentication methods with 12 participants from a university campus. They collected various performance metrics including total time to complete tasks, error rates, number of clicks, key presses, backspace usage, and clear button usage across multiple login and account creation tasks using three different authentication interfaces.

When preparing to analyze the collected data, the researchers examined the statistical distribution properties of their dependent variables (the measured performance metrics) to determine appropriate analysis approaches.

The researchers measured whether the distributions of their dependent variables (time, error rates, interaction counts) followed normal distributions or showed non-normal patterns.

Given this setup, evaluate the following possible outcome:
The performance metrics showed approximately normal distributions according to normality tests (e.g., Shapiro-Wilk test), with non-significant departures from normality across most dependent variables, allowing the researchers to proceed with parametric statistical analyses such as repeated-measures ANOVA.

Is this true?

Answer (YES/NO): NO